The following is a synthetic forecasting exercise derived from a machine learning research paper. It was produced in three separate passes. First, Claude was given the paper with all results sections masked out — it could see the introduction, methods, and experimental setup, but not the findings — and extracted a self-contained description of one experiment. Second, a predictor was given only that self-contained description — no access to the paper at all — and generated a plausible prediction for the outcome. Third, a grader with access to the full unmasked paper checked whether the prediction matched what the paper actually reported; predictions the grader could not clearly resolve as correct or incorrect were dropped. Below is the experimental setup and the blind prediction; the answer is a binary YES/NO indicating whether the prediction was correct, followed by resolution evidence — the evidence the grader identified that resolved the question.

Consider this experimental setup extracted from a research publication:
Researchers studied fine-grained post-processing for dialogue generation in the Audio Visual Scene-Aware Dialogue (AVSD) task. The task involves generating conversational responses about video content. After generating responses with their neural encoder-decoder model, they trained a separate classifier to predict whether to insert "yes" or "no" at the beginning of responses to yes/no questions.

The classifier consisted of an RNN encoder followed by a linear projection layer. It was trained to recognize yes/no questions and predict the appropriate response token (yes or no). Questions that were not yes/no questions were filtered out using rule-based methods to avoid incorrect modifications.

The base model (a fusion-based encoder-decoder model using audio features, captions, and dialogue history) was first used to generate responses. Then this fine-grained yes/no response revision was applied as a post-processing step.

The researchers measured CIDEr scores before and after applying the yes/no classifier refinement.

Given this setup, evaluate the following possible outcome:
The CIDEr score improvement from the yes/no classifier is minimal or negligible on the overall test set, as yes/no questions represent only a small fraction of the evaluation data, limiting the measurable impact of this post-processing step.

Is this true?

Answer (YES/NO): YES